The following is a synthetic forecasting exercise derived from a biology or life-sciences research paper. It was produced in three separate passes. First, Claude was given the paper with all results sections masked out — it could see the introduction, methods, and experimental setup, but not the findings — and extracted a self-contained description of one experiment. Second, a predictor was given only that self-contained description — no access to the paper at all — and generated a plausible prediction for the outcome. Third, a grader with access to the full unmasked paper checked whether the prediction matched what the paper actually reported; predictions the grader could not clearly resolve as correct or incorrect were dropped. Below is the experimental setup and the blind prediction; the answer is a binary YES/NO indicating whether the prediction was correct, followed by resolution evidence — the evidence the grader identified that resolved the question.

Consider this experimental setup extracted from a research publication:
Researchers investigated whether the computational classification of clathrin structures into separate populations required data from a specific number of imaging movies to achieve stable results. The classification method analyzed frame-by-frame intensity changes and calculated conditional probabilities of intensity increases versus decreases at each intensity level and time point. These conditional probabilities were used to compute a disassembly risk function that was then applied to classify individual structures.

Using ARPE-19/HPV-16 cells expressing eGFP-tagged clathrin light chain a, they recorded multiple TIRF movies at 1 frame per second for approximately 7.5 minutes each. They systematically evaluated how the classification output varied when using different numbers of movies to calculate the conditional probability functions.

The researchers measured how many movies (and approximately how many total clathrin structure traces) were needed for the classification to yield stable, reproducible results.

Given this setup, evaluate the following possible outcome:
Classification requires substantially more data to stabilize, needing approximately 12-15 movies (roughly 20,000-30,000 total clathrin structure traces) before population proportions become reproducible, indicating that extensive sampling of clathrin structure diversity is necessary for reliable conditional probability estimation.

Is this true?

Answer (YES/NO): NO